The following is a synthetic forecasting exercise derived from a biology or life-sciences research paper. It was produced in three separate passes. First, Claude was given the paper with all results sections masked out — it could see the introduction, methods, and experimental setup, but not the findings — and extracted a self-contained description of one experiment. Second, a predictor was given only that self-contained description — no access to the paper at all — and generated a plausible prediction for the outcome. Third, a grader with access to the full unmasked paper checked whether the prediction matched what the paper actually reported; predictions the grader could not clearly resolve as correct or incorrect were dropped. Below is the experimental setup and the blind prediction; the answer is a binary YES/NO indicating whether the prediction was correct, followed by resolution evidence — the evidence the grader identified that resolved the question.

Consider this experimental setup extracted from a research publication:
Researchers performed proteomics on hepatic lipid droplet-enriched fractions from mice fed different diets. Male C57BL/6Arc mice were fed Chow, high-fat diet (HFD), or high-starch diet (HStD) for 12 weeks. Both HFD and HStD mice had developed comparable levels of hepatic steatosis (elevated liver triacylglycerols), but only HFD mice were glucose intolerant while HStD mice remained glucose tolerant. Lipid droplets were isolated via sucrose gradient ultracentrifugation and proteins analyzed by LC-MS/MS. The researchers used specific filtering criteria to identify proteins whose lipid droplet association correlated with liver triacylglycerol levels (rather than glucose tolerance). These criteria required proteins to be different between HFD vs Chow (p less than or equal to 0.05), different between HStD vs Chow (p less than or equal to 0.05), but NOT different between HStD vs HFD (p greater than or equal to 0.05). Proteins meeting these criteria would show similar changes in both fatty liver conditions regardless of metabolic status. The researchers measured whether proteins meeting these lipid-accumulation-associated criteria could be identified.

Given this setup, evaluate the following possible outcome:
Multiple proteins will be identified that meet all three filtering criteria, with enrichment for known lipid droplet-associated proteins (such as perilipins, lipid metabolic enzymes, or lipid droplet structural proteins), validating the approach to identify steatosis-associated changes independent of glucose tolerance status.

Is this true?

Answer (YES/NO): YES